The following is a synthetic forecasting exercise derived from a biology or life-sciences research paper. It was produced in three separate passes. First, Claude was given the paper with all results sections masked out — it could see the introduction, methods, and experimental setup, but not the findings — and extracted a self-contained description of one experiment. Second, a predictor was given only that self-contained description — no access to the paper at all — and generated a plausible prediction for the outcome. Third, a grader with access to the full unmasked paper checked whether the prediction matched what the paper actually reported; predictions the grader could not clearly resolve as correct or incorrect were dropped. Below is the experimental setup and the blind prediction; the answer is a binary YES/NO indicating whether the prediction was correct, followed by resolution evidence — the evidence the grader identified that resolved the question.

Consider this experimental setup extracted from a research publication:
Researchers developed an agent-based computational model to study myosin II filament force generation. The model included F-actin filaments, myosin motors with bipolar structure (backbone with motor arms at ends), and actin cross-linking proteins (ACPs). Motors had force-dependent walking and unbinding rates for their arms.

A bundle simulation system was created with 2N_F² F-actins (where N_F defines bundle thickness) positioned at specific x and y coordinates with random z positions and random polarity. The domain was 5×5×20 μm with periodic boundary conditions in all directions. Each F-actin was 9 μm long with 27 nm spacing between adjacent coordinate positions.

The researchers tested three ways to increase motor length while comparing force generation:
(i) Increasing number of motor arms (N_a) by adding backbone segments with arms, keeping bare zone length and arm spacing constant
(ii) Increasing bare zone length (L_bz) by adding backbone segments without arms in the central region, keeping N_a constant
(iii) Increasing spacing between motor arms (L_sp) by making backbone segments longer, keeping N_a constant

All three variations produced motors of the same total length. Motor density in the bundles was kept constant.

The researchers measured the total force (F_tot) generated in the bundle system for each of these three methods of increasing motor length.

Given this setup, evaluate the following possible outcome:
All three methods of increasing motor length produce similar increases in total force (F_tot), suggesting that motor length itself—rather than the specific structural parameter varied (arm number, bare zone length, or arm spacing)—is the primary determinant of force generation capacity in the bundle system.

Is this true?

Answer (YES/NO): NO